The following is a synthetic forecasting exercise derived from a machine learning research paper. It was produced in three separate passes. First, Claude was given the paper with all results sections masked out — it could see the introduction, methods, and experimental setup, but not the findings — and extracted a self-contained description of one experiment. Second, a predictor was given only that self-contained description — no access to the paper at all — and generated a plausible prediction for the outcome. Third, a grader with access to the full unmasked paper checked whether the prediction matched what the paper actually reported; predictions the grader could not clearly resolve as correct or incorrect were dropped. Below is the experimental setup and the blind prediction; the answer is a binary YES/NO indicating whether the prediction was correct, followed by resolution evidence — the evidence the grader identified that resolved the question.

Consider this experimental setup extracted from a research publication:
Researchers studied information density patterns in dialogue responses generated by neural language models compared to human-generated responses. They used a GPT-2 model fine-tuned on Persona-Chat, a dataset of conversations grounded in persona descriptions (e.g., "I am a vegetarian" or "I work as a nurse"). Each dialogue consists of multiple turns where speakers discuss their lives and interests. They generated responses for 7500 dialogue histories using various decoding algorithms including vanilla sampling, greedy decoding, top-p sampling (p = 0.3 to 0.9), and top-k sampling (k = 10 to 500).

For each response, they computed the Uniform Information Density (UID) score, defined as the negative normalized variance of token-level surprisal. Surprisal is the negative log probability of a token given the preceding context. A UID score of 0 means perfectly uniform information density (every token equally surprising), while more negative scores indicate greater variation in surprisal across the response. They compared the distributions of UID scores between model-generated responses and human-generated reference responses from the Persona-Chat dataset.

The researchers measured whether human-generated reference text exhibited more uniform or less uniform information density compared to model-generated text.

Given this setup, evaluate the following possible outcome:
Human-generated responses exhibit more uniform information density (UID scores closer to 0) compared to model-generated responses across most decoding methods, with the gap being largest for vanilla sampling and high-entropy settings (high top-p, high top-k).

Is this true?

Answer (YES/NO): NO